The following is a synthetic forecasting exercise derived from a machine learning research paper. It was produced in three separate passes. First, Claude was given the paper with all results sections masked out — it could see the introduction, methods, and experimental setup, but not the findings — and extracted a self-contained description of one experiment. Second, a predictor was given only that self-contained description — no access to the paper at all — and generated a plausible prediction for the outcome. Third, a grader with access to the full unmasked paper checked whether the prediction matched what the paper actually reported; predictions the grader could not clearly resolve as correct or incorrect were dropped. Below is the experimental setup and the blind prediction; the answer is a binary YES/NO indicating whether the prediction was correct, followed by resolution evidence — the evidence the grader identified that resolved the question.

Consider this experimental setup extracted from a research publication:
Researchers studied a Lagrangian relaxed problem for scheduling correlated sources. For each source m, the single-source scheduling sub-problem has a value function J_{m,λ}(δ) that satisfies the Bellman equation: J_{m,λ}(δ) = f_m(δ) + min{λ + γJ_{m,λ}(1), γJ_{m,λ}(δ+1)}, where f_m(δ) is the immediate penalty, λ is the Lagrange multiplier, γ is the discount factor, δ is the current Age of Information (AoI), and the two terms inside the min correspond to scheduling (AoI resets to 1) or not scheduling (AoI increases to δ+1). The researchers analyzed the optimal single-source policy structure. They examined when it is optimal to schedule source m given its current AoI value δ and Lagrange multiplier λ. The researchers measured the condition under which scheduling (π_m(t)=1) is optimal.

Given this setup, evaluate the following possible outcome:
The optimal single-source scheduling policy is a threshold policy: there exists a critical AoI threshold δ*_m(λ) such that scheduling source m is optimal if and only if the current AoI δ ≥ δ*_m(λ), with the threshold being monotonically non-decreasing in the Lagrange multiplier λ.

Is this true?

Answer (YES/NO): NO